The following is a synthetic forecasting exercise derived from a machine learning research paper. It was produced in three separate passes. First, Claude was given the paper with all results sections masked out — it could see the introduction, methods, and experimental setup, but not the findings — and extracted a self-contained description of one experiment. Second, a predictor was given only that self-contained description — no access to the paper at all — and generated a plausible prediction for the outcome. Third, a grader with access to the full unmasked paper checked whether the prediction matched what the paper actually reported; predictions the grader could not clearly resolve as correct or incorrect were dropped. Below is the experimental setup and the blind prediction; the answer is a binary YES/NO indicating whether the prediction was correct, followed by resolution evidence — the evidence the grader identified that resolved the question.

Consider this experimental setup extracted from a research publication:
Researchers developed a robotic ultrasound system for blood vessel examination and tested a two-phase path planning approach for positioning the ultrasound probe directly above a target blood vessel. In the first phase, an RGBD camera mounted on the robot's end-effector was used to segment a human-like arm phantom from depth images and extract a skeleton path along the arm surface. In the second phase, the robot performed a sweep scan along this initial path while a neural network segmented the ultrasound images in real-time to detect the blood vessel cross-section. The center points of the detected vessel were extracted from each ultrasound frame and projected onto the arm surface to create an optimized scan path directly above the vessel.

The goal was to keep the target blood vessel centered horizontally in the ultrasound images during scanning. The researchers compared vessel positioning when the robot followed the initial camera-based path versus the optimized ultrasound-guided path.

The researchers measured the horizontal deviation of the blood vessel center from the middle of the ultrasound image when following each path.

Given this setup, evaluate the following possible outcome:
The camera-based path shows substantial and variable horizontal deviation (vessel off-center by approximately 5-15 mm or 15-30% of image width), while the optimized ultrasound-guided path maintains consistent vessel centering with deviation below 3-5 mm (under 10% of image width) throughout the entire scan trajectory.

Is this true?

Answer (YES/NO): NO